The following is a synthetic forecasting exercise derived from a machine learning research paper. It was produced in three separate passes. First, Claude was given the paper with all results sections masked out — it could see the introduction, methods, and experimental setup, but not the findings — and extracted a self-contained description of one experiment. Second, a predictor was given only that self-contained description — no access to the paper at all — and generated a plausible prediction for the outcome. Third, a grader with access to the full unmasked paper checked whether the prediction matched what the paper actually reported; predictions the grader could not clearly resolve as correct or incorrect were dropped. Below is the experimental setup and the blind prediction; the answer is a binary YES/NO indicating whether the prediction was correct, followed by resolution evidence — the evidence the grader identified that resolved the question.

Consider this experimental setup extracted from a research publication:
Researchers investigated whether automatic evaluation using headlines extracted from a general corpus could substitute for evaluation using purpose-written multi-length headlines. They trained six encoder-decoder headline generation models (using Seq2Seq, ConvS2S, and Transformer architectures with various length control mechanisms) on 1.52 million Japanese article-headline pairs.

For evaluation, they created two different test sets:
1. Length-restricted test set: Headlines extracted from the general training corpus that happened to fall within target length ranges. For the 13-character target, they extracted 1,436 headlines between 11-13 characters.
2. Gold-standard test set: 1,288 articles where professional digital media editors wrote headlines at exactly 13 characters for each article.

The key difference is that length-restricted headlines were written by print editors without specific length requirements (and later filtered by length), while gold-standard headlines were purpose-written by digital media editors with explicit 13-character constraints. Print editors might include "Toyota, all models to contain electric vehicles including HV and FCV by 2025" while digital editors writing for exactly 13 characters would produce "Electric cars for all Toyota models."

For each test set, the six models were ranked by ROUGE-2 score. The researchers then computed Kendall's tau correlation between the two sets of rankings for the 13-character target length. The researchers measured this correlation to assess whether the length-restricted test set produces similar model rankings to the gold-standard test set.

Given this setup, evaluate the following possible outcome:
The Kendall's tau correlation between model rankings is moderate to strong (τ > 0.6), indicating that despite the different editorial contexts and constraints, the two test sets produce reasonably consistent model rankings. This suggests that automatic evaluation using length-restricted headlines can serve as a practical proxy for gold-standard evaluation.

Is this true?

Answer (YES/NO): NO